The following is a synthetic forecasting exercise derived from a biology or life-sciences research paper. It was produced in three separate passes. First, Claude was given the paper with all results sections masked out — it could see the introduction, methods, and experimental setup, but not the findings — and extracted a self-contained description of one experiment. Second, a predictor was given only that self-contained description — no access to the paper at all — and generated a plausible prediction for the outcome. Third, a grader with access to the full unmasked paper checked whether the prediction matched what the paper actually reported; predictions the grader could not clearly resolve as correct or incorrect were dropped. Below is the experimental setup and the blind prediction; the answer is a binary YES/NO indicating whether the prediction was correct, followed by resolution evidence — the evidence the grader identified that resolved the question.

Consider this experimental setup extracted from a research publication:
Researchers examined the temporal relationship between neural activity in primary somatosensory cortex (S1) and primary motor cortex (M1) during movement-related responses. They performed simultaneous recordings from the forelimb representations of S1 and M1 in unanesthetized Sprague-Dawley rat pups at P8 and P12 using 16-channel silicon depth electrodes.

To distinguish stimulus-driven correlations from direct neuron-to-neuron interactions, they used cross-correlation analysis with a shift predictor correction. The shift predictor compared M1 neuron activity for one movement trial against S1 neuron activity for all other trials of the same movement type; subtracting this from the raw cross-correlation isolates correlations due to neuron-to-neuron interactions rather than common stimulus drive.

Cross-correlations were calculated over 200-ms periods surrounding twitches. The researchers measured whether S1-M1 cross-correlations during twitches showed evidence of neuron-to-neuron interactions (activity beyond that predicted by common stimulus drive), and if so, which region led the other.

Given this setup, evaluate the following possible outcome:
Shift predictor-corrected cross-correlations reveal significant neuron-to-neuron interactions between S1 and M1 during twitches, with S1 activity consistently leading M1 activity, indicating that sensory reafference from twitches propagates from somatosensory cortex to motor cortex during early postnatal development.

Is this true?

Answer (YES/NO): NO